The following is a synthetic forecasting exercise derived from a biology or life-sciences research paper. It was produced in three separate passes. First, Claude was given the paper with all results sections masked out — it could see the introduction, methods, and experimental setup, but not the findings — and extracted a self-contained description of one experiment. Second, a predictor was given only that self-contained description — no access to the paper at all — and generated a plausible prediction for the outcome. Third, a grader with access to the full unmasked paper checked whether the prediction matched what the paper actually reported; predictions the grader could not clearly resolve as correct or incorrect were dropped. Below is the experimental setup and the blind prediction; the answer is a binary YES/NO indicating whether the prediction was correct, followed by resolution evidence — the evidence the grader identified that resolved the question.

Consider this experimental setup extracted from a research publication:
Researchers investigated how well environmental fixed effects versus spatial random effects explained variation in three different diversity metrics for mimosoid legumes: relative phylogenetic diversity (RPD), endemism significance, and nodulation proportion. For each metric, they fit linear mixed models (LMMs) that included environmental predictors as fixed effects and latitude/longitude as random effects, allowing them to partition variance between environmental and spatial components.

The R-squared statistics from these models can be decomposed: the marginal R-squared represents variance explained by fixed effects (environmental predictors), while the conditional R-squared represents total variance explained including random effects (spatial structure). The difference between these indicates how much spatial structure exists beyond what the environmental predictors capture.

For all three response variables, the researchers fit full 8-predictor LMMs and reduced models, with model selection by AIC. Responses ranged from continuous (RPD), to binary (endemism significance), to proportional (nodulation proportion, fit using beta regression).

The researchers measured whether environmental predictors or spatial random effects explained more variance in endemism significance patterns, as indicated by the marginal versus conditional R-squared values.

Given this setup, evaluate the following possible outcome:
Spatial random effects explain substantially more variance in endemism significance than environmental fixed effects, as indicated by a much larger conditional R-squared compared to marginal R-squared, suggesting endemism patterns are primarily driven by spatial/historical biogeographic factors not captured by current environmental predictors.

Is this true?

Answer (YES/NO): YES